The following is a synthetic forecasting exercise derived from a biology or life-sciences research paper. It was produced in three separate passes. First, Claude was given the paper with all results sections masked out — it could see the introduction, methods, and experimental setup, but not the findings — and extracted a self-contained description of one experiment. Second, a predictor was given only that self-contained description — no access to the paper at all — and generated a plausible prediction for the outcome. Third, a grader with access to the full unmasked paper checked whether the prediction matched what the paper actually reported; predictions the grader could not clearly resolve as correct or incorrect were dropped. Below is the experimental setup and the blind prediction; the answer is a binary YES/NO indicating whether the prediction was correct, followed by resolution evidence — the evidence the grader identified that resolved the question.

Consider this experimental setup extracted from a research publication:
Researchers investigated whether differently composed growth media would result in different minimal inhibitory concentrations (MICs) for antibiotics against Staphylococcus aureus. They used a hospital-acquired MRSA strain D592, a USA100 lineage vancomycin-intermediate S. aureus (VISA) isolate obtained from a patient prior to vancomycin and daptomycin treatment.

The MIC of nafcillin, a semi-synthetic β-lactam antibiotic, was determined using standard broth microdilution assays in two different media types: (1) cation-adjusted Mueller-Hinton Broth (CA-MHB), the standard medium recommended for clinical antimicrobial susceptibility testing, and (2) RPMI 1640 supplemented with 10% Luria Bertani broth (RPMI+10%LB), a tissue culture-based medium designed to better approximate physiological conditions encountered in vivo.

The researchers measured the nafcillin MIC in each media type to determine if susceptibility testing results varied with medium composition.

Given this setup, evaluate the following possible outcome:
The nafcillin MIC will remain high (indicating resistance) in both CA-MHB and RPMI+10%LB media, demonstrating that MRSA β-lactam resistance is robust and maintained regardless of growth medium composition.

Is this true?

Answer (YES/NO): NO